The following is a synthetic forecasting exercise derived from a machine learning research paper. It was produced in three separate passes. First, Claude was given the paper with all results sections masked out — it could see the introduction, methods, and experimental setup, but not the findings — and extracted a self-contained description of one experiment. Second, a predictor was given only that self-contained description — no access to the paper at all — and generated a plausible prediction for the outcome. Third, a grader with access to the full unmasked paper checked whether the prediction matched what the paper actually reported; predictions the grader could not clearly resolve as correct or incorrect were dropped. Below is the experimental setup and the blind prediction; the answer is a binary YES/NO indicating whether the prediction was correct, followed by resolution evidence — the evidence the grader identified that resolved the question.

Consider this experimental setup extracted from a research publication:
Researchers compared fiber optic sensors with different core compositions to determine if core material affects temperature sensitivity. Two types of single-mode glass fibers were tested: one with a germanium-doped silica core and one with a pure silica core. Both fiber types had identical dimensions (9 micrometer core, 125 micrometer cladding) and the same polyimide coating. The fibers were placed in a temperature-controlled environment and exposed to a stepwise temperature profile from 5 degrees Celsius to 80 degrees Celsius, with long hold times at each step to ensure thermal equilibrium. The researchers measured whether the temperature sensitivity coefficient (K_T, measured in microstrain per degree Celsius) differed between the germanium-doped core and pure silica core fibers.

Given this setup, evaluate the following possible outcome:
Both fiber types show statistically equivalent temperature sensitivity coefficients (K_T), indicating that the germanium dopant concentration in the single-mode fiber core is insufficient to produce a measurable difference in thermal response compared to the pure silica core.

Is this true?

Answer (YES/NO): NO